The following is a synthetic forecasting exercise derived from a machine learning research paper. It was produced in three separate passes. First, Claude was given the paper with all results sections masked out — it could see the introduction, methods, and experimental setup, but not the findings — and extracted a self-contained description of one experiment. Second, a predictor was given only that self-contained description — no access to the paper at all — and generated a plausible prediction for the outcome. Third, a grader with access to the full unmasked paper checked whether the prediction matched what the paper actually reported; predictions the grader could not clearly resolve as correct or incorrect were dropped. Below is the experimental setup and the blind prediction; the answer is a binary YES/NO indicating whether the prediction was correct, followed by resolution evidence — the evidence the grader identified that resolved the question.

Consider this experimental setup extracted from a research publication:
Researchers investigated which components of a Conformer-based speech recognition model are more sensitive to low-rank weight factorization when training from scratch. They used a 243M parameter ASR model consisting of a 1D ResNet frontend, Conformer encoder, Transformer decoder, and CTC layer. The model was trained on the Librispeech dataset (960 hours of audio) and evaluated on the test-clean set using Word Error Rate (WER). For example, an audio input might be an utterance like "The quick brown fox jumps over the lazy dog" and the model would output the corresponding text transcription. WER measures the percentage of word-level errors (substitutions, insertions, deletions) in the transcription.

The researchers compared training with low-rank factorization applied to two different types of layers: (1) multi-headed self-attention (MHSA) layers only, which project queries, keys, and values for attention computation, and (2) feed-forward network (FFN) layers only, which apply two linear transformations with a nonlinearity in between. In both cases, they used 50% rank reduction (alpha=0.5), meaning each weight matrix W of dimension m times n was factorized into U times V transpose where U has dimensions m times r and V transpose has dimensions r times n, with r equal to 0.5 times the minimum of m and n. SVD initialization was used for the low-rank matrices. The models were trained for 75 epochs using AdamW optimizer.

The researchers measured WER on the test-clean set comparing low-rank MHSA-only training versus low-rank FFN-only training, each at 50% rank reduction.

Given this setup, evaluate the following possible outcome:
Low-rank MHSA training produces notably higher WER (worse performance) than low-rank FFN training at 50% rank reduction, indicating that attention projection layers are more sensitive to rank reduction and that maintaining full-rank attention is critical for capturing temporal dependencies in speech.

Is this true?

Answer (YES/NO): NO